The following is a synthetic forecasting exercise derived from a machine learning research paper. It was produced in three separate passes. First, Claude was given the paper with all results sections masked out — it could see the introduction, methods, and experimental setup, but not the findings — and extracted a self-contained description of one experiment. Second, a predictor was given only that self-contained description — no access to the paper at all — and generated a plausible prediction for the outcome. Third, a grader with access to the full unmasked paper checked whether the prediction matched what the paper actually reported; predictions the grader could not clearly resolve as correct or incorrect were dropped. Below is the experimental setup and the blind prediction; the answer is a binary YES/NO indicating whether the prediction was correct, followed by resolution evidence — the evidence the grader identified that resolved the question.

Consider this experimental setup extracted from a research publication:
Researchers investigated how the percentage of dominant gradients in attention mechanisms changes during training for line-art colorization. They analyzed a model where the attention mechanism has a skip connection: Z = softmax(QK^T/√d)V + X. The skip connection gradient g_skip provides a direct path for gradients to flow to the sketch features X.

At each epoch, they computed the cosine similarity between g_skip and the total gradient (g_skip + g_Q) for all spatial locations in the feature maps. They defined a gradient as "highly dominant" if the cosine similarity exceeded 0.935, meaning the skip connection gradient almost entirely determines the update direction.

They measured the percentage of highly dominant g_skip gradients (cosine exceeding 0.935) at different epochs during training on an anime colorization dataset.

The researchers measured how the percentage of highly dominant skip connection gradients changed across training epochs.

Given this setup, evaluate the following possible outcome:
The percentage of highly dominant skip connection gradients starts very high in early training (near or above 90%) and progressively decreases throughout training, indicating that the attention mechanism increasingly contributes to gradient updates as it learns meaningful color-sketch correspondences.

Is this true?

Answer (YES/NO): NO